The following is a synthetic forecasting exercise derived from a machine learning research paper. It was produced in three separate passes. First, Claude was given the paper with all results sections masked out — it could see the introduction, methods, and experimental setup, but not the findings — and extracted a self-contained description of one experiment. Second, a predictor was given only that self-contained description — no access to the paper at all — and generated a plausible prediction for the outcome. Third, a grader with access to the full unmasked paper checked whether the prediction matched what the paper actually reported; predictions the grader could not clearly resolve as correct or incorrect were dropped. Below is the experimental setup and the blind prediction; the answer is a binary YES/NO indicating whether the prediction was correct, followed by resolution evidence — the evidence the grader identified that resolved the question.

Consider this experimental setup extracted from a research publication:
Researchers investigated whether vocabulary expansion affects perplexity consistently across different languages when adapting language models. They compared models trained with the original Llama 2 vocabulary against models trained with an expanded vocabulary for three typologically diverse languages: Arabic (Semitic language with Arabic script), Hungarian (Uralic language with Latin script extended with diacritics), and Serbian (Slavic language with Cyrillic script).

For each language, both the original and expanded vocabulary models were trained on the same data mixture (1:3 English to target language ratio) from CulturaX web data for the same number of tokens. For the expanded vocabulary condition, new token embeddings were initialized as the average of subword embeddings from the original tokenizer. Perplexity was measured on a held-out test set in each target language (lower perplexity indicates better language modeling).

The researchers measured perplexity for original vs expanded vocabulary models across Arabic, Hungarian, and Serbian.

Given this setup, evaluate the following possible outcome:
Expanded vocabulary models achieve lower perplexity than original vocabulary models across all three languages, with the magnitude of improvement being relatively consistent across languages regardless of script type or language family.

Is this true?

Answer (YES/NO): NO